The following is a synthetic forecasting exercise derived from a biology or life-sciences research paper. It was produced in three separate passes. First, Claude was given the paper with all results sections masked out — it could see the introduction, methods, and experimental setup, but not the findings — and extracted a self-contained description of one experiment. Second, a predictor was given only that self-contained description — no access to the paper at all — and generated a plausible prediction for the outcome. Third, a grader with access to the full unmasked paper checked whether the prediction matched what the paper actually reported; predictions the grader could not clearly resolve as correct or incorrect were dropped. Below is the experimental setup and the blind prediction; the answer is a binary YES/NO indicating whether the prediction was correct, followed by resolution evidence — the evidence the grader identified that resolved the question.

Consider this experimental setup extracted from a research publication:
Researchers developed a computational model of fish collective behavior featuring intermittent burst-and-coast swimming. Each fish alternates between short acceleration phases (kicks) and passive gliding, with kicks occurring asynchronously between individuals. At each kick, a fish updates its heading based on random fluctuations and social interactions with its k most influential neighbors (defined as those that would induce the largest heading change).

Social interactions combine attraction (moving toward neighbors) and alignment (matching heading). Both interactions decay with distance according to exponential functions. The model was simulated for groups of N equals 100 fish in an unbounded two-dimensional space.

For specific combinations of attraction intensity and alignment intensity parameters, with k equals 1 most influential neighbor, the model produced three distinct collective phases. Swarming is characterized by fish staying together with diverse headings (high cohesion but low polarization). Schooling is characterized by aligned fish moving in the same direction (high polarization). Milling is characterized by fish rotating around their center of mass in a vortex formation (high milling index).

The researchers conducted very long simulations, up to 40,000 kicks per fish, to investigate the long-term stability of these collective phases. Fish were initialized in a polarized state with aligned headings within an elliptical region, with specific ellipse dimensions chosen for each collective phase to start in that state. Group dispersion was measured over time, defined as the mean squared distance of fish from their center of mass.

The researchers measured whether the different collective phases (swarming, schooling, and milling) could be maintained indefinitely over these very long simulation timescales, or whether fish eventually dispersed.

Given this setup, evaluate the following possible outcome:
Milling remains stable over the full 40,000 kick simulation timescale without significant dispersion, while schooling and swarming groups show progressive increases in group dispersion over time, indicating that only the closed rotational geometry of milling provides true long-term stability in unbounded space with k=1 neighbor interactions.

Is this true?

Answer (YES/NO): NO